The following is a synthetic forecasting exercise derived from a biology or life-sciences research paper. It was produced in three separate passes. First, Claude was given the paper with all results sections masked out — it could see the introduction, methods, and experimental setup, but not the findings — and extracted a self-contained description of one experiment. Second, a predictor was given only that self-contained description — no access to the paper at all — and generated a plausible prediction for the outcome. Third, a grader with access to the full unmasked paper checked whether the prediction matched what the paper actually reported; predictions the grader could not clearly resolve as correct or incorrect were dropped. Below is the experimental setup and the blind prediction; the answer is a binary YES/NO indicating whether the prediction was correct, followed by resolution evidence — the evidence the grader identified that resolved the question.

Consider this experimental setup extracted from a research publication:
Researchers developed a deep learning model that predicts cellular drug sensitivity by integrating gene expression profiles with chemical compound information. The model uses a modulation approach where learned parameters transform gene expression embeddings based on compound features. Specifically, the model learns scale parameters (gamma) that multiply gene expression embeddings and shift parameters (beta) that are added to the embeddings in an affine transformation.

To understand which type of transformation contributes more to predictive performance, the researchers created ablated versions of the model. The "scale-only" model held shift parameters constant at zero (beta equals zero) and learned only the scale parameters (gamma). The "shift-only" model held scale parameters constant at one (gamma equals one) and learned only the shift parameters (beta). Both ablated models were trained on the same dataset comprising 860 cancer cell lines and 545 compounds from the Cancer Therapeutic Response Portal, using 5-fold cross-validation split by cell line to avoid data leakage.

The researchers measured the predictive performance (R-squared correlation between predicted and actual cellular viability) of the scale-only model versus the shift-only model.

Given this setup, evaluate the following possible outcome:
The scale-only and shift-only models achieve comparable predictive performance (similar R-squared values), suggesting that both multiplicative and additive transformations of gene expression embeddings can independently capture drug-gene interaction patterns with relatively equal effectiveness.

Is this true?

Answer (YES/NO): YES